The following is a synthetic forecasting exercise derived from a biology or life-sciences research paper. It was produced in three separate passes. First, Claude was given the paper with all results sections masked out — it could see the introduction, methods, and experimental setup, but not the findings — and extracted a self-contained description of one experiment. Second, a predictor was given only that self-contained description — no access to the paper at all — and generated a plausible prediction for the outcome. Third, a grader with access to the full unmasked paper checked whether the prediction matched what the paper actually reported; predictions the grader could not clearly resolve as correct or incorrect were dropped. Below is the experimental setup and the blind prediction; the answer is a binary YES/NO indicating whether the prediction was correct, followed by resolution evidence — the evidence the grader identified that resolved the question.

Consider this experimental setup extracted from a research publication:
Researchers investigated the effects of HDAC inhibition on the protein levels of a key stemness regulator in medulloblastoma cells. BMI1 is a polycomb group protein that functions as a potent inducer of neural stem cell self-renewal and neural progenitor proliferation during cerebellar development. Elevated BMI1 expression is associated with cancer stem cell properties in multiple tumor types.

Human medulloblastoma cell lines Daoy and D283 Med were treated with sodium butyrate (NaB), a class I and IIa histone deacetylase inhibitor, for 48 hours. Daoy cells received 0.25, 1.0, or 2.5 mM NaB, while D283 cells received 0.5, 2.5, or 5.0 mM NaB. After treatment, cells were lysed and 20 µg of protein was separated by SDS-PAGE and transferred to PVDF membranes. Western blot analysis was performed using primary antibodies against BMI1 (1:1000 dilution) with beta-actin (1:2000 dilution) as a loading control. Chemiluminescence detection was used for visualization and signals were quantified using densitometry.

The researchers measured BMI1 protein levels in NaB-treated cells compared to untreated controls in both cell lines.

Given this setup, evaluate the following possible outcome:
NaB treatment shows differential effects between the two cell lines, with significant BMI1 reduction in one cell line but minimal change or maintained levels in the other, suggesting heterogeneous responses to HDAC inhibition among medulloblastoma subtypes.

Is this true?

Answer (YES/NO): NO